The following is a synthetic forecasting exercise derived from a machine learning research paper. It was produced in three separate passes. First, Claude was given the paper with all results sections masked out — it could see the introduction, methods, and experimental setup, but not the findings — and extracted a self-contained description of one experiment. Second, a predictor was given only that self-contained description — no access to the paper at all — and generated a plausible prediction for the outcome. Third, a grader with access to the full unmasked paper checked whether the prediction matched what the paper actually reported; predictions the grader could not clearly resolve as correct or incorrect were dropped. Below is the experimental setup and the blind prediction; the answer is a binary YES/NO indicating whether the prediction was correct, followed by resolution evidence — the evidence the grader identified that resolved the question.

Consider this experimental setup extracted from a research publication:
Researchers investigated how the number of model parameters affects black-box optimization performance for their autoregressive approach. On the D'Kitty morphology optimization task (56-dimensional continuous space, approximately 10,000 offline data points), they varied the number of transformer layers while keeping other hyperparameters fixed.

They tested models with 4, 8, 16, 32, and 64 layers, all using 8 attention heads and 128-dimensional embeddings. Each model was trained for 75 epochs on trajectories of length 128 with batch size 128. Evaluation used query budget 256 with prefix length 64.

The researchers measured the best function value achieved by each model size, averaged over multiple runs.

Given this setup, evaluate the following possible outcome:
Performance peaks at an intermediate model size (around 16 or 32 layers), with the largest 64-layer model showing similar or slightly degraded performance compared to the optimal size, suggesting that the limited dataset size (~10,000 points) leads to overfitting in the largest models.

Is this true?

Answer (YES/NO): YES